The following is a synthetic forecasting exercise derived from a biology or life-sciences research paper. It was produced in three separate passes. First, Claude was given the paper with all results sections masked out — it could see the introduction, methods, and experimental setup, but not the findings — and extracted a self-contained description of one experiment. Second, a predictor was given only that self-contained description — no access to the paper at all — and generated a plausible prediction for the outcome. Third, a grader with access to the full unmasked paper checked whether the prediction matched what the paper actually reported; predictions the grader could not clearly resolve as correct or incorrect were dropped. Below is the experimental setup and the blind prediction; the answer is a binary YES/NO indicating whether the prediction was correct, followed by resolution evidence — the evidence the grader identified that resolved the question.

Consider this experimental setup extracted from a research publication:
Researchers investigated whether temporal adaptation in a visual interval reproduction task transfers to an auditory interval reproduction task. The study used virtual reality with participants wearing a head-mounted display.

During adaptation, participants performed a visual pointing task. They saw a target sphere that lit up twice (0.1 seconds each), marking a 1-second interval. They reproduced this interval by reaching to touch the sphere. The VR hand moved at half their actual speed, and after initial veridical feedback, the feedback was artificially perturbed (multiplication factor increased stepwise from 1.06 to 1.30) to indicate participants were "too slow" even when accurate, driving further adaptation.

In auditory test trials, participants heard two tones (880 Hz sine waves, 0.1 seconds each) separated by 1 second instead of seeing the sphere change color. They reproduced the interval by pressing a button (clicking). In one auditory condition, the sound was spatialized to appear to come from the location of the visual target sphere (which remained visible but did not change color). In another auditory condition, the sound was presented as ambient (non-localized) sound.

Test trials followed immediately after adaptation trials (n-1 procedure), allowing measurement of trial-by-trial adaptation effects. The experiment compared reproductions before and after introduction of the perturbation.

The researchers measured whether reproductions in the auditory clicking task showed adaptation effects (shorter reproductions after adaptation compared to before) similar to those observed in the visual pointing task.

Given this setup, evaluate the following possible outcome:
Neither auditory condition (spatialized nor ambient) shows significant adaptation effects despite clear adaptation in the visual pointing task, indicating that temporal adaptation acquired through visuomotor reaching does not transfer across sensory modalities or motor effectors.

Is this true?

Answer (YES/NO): NO